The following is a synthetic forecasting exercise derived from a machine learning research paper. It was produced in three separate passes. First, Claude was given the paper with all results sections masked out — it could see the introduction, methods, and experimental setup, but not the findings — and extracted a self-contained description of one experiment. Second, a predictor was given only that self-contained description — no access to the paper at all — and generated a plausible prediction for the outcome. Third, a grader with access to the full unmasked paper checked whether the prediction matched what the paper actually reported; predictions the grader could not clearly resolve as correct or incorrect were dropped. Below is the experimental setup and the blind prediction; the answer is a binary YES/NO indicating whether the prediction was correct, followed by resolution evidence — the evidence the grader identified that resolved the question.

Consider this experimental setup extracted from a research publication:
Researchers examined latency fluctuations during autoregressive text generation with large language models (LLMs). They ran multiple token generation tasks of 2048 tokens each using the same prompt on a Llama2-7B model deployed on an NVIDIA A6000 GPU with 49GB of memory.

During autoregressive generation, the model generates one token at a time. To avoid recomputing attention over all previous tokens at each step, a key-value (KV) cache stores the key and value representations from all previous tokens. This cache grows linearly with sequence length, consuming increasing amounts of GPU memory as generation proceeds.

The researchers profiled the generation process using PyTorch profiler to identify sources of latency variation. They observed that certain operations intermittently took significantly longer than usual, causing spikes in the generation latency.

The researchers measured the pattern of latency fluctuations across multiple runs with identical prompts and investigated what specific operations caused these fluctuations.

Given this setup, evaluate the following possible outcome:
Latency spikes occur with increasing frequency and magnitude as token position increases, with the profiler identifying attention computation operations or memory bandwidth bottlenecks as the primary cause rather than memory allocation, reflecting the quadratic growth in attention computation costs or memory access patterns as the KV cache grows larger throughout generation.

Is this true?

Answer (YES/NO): NO